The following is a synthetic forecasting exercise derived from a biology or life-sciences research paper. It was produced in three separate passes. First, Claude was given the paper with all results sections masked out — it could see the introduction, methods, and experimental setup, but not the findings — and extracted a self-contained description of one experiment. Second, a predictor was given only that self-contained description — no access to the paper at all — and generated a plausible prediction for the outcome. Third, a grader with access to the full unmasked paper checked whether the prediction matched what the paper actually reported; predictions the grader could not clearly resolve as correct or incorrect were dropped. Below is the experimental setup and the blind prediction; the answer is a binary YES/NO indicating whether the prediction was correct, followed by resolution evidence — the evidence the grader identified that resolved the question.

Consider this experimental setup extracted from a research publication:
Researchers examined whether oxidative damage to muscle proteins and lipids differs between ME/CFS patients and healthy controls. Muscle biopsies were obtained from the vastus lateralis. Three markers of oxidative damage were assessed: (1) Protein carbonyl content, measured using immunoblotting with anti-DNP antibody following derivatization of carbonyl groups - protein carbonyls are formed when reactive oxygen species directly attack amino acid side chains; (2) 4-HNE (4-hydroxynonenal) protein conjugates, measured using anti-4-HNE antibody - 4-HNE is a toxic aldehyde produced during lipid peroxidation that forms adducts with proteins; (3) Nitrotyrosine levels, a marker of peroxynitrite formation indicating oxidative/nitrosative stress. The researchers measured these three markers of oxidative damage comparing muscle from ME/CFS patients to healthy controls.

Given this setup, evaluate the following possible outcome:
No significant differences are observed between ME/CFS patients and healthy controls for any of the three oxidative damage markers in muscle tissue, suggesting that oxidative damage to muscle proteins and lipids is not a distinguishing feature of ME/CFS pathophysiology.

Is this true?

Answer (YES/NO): YES